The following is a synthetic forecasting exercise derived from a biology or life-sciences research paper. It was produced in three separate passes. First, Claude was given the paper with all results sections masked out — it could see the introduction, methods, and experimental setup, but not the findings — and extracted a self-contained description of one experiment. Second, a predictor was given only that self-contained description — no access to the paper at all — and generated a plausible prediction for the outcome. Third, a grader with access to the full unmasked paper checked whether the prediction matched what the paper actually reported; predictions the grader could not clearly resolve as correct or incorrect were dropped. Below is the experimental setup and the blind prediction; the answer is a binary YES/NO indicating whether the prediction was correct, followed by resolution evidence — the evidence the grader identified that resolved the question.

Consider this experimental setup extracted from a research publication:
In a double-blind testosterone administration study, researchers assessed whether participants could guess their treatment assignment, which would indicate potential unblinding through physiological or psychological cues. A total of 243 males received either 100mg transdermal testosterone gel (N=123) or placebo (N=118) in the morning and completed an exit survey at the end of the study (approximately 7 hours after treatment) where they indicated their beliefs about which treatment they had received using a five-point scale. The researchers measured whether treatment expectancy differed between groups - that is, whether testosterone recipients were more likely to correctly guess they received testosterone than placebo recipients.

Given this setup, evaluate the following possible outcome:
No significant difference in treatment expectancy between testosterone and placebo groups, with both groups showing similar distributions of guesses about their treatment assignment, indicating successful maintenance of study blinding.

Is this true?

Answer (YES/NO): YES